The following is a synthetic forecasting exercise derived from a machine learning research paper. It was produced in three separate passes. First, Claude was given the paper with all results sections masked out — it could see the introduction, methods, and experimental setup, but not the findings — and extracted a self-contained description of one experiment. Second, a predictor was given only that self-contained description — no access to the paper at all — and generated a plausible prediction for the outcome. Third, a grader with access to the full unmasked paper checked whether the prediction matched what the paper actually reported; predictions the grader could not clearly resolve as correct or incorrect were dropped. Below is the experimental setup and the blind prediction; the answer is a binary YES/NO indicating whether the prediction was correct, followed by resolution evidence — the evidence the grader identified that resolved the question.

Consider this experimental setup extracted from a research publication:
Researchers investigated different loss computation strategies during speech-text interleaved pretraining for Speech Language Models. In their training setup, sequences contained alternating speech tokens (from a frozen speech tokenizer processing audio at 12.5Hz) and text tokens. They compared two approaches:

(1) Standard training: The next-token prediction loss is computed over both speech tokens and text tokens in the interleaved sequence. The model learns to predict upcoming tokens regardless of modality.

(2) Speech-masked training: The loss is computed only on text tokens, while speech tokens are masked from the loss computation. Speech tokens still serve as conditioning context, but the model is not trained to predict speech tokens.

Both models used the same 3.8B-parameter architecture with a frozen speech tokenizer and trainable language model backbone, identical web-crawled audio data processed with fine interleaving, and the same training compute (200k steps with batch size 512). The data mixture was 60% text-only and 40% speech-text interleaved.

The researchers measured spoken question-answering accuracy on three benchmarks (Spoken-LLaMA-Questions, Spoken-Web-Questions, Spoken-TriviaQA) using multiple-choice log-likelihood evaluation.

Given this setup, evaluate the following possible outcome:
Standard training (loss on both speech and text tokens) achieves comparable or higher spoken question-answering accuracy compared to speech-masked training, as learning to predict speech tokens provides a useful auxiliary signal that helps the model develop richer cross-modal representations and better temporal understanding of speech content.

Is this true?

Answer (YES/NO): NO